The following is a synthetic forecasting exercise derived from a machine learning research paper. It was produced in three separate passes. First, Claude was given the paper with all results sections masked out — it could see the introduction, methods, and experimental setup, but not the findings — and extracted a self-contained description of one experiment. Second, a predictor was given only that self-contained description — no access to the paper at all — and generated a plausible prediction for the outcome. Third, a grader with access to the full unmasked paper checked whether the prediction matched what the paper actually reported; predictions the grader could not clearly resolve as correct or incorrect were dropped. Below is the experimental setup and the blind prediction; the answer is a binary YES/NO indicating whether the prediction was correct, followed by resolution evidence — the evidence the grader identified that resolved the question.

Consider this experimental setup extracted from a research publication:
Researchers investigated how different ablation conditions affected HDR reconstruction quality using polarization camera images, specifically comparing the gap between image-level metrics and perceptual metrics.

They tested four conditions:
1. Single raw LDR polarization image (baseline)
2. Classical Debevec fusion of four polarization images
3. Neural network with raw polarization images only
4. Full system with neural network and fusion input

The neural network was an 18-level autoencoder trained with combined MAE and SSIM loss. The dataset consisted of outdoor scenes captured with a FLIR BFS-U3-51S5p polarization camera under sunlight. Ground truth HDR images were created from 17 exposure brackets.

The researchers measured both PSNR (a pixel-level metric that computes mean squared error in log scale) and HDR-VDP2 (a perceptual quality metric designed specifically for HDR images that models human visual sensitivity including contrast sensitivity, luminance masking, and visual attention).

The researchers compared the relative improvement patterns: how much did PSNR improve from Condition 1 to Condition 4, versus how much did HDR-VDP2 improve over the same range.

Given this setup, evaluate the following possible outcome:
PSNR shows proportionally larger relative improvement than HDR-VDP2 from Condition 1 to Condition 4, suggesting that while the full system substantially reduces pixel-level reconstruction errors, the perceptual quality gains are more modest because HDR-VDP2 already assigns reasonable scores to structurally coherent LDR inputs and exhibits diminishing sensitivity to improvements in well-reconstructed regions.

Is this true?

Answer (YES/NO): YES